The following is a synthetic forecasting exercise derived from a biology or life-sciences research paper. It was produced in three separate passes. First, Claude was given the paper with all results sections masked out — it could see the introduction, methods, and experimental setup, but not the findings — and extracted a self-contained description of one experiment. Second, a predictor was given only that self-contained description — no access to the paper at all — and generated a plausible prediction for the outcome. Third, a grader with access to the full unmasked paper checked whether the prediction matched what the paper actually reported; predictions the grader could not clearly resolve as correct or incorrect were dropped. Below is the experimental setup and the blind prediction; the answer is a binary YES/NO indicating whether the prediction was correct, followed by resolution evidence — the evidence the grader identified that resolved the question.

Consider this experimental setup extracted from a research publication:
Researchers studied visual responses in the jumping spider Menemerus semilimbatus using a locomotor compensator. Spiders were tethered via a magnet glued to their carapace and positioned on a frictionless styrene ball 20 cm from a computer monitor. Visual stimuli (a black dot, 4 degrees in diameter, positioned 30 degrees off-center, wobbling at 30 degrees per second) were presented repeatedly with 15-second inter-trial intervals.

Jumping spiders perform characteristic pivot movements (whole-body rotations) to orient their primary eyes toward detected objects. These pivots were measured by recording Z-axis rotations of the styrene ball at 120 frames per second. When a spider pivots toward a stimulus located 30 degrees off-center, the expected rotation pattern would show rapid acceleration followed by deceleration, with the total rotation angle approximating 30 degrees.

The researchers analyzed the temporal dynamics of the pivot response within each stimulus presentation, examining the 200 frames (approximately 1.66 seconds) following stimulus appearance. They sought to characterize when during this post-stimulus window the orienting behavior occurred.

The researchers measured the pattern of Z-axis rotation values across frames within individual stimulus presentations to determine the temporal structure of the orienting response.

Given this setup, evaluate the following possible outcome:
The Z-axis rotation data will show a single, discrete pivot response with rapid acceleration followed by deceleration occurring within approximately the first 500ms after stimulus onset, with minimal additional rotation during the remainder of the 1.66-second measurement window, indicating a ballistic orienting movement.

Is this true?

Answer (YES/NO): NO